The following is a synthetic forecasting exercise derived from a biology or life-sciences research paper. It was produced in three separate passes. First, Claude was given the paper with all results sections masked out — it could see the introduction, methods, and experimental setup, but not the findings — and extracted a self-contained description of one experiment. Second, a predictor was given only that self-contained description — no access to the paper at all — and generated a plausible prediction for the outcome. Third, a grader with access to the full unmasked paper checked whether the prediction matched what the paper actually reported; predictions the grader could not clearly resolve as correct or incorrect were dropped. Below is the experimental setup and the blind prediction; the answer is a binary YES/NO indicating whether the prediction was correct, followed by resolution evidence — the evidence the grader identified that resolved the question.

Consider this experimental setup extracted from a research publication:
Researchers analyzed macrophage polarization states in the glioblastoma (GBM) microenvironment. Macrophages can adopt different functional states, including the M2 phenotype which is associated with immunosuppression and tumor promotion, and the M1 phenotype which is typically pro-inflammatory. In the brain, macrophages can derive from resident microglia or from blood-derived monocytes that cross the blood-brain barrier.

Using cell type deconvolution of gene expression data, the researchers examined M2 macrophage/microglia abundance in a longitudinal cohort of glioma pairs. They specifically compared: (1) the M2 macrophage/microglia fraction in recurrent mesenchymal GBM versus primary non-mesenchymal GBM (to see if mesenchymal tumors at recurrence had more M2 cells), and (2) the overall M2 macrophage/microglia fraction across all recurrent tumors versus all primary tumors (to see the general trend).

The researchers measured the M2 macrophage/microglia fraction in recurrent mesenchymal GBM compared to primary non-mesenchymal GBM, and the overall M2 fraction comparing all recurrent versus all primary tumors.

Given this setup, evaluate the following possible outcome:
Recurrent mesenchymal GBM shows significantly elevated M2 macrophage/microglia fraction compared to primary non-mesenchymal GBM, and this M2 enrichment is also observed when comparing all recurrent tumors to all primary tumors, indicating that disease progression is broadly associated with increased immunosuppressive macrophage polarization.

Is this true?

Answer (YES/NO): NO